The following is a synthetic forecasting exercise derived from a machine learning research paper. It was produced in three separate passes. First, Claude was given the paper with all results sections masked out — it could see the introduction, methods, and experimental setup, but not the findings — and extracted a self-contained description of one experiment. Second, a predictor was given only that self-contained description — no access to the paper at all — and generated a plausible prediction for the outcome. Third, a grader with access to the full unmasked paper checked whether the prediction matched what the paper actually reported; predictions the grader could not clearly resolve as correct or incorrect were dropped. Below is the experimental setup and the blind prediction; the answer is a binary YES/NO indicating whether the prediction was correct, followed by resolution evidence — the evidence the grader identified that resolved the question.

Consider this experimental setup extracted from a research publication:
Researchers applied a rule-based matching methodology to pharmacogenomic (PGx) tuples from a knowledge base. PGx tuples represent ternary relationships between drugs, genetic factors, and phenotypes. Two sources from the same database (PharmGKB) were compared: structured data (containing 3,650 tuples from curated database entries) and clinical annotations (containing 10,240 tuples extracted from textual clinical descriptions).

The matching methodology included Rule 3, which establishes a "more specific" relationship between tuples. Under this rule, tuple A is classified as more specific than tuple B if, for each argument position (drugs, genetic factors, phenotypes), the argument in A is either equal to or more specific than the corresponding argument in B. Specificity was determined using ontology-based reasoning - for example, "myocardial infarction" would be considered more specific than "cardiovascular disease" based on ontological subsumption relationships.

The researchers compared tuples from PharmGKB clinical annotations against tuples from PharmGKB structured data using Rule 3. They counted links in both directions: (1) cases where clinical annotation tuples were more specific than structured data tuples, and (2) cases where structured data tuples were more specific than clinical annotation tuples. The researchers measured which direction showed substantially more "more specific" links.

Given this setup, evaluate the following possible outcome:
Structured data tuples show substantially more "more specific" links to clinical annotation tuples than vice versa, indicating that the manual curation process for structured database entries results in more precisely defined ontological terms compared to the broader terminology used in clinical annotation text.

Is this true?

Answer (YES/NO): NO